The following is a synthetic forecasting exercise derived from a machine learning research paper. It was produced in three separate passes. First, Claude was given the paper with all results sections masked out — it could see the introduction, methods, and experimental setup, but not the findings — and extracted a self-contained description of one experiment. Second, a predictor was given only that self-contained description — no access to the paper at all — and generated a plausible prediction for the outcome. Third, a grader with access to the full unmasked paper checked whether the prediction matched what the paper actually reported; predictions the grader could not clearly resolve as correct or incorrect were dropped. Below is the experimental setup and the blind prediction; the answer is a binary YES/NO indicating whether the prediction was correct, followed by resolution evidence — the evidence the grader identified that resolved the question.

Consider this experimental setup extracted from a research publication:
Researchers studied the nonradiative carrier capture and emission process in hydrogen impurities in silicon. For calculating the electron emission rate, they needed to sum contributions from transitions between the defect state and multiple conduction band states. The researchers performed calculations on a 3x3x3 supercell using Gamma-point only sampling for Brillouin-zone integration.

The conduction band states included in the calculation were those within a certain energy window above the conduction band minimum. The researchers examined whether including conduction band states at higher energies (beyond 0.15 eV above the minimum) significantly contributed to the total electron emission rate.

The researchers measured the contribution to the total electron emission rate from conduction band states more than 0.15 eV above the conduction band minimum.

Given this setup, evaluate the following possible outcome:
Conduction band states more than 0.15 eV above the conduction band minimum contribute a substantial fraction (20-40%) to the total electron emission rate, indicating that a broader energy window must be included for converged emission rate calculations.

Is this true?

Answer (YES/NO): NO